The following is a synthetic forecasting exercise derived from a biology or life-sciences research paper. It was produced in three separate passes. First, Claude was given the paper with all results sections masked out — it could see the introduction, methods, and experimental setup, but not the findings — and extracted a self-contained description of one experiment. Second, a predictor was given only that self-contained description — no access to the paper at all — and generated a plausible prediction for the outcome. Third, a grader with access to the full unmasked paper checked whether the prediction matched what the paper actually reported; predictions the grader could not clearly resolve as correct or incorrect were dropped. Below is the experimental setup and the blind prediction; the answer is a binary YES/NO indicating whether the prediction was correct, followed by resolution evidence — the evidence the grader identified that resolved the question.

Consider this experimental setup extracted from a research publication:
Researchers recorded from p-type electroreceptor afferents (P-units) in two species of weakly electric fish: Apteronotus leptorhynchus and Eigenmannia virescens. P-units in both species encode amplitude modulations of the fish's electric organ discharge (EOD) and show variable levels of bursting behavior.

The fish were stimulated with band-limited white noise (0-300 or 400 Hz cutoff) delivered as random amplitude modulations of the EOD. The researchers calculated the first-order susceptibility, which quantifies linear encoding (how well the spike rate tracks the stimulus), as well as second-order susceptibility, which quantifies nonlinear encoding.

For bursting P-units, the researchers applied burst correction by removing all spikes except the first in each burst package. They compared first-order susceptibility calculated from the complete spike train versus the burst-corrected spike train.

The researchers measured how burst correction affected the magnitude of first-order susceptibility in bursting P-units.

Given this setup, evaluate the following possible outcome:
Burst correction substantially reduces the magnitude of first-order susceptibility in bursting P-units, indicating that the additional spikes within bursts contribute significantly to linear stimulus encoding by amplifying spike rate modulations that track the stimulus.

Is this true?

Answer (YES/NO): YES